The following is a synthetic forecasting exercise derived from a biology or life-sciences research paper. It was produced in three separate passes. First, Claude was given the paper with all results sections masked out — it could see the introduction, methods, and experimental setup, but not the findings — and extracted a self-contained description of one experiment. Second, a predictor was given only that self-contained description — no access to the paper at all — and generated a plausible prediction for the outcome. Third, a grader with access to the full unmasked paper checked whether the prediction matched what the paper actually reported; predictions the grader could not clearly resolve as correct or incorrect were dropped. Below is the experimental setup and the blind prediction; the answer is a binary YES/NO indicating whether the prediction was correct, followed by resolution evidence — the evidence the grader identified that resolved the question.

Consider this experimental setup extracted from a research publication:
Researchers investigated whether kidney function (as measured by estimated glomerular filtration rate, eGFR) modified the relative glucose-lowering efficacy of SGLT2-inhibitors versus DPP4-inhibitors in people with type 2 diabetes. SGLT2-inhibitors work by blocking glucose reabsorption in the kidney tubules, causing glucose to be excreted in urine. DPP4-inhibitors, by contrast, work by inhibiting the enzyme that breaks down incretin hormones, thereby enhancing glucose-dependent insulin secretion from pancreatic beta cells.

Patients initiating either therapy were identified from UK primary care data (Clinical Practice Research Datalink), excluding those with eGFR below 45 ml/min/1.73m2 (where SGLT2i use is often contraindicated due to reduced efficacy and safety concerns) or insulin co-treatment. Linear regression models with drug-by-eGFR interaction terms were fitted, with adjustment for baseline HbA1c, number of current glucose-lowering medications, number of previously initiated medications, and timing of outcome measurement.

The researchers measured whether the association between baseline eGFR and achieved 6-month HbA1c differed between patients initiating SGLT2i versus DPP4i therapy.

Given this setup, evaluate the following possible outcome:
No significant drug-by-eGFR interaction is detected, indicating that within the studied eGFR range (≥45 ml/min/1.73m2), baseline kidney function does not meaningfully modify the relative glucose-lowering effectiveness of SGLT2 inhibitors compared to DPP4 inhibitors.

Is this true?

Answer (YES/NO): NO